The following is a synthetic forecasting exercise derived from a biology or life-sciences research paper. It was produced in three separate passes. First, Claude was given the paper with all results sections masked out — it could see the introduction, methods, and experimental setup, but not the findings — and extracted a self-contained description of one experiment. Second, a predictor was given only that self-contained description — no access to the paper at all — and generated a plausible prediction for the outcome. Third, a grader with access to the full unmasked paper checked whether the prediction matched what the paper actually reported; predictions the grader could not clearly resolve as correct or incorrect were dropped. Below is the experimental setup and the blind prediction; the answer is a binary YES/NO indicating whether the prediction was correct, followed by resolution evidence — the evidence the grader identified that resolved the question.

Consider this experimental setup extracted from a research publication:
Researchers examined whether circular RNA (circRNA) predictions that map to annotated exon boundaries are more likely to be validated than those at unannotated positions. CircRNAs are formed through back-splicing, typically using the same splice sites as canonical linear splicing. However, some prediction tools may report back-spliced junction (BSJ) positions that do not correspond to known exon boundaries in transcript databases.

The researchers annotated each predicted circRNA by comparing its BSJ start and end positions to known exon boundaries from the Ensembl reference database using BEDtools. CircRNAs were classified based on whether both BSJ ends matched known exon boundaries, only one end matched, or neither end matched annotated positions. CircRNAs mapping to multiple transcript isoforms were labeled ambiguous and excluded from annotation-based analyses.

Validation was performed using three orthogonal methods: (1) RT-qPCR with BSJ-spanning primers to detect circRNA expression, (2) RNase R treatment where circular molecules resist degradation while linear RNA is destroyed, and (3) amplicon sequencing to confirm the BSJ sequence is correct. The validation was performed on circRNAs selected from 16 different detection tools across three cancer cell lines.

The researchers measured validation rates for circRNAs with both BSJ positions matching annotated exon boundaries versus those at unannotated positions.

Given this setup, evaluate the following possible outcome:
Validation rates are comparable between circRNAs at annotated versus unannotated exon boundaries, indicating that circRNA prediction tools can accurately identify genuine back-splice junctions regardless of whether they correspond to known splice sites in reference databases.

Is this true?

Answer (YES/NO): NO